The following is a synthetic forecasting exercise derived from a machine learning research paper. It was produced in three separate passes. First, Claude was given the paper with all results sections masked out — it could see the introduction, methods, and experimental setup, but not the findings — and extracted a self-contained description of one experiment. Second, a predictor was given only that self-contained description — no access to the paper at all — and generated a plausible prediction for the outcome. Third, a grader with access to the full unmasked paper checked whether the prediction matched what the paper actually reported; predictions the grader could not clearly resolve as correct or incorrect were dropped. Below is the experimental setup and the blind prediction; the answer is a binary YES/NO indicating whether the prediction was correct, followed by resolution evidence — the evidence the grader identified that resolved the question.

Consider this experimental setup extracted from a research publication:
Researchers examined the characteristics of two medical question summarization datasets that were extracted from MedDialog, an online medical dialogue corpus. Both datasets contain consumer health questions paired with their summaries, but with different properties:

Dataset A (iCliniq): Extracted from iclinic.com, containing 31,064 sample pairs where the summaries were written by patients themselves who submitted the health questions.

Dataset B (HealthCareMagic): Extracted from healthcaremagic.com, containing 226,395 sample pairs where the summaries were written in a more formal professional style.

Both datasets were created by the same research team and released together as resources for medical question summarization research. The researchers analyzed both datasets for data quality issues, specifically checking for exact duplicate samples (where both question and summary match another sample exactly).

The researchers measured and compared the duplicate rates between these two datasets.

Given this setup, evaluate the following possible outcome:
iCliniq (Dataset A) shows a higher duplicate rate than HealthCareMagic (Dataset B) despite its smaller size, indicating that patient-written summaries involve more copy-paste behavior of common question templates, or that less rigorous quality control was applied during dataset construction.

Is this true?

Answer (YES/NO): YES